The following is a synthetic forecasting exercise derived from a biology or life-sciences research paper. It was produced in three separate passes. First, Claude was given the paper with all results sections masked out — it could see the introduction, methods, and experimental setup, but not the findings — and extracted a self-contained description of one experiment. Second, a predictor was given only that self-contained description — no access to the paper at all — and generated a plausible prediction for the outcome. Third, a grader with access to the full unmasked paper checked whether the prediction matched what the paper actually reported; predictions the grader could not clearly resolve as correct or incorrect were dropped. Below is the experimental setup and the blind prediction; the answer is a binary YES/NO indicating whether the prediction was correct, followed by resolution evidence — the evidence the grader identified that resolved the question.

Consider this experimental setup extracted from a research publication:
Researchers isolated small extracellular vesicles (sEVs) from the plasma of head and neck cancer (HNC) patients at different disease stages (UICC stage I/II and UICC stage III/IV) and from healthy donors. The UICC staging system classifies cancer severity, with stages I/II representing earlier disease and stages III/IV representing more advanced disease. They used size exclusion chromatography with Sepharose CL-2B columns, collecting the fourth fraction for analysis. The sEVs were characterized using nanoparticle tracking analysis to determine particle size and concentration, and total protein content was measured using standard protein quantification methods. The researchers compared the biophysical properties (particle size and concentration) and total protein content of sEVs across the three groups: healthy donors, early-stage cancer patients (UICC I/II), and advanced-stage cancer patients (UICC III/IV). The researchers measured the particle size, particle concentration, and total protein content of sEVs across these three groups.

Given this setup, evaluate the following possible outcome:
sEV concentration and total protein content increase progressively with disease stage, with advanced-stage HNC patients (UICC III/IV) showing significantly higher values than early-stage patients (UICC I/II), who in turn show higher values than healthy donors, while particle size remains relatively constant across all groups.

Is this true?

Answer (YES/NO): NO